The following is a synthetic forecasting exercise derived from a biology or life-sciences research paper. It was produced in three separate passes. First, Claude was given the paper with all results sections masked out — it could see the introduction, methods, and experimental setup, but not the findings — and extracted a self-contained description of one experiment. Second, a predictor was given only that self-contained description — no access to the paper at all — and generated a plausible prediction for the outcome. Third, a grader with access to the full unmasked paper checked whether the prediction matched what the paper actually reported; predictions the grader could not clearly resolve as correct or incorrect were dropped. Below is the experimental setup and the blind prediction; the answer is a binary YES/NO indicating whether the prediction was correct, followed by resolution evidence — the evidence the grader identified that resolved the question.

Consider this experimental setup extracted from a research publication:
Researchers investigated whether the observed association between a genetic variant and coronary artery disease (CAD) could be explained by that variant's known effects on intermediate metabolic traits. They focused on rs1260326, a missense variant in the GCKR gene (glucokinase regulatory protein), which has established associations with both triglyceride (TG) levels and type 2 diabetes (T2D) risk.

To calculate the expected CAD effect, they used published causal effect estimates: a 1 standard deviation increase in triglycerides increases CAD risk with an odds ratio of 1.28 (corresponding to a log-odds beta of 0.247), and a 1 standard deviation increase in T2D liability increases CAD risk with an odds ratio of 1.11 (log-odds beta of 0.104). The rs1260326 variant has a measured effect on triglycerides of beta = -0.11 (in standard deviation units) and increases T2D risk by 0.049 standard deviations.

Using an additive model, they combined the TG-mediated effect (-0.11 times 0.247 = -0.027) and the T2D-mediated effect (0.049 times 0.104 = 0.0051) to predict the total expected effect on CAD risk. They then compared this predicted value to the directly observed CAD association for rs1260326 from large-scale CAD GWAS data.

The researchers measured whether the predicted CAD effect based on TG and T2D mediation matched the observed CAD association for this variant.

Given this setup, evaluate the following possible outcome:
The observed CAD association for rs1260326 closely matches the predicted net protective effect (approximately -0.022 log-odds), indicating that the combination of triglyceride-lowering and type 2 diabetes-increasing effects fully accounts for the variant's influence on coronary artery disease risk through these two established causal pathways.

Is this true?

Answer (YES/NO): YES